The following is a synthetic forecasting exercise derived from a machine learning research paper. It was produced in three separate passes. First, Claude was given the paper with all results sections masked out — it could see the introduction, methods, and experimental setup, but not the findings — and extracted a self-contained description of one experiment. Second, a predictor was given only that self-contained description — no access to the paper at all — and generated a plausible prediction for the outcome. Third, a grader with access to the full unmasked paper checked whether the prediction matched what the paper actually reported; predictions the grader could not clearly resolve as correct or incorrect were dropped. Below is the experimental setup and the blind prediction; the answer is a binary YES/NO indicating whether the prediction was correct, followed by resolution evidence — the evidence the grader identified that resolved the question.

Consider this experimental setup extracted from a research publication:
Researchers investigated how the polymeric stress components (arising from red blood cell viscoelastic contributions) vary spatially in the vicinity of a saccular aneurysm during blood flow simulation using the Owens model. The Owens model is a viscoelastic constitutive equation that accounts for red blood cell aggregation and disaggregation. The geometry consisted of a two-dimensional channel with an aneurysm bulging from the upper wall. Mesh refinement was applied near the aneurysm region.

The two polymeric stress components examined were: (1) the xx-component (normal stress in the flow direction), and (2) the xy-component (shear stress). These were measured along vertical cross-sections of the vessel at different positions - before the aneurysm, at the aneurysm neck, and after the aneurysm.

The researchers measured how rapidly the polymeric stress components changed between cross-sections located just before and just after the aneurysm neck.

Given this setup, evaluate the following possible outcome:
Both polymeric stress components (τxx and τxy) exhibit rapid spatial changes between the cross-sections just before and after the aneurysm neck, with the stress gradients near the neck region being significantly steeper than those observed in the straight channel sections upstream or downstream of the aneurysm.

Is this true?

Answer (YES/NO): YES